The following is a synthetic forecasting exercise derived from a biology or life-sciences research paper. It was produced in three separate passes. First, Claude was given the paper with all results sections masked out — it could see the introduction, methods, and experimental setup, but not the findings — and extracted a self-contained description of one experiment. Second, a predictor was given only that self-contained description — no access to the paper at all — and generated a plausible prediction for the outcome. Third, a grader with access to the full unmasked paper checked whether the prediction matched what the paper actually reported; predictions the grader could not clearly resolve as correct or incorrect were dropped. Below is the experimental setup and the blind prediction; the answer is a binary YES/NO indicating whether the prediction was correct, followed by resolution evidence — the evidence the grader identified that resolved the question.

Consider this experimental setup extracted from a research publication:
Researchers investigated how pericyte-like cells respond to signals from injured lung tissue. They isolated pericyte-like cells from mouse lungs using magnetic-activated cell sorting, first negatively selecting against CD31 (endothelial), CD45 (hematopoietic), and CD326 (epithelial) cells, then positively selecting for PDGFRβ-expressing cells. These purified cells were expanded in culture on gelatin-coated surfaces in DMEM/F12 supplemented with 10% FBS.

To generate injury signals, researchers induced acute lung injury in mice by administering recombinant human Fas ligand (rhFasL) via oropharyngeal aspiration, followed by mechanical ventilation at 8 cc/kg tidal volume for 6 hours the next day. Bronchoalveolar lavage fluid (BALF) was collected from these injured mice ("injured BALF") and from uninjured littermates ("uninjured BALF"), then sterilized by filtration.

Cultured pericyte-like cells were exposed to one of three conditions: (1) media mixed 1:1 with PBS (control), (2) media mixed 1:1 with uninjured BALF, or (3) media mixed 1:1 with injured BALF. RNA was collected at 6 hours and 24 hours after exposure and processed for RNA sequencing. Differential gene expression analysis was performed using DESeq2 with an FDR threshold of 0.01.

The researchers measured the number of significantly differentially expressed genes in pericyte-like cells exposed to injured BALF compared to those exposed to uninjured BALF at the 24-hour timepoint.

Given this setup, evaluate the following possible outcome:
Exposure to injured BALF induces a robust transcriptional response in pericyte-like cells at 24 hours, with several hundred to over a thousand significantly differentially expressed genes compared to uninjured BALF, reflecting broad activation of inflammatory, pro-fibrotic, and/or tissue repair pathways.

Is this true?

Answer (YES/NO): YES